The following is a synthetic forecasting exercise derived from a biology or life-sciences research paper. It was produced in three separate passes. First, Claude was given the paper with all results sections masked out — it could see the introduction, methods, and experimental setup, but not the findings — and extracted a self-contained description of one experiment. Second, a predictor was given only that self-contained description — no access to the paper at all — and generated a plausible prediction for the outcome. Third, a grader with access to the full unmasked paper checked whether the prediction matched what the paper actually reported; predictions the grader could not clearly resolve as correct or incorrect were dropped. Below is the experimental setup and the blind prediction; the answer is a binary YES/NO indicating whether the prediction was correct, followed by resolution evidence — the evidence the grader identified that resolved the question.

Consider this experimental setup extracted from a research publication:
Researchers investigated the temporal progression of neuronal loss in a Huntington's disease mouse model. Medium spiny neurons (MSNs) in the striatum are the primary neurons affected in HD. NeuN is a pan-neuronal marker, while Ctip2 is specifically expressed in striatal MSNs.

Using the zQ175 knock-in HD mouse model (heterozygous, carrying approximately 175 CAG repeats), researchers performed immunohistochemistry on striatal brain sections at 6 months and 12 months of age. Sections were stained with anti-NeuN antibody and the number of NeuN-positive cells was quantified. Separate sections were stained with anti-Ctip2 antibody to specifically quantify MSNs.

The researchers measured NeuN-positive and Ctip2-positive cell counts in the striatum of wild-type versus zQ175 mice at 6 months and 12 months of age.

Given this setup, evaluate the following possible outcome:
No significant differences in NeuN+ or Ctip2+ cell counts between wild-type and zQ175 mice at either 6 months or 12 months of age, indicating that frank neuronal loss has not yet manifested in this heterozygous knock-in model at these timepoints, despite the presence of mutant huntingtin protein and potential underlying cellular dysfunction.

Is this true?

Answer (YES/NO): NO